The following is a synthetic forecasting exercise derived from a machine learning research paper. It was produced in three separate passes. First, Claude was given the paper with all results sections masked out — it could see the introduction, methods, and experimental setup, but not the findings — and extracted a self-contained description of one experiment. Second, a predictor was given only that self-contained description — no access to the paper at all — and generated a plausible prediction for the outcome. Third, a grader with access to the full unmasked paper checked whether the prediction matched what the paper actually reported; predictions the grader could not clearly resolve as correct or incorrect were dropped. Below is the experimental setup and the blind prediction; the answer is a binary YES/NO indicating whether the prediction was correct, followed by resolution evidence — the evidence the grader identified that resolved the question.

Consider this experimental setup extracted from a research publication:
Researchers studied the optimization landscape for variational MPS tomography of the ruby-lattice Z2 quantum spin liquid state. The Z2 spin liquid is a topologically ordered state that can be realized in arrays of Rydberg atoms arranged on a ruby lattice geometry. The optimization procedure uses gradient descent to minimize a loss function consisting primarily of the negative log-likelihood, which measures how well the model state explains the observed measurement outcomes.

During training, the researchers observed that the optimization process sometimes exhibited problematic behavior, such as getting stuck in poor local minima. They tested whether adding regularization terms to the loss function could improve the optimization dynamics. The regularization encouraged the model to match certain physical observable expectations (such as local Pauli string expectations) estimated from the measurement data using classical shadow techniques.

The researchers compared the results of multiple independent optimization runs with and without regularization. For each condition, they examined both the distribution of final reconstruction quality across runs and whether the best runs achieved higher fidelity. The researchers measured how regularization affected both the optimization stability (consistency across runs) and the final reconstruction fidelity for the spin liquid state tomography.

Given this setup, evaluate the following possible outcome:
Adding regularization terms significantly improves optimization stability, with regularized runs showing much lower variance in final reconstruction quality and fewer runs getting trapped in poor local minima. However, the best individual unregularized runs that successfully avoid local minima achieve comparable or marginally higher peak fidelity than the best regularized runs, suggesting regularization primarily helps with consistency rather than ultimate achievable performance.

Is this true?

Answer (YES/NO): YES